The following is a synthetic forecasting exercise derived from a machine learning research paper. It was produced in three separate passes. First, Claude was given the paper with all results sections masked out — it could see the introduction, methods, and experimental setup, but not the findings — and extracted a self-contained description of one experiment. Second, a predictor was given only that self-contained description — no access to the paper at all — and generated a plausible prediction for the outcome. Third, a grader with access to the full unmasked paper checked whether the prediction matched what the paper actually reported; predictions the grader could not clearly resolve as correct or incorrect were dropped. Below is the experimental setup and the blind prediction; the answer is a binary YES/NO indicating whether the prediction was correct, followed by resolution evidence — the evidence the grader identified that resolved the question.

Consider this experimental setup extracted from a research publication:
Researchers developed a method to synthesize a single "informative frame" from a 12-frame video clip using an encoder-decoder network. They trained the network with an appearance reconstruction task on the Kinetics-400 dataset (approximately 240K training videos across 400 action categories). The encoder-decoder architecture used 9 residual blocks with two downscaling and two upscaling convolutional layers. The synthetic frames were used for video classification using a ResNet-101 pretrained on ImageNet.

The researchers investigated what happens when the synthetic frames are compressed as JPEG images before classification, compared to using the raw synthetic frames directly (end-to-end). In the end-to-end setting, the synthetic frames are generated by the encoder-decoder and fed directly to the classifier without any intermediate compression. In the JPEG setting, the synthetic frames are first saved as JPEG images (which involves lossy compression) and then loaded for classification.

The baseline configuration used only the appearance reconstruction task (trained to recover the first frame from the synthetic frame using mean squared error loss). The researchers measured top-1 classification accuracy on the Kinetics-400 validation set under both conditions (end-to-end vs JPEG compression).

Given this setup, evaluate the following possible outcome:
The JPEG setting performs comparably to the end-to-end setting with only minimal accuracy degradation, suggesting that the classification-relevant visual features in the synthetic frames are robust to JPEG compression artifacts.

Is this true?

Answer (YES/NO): NO